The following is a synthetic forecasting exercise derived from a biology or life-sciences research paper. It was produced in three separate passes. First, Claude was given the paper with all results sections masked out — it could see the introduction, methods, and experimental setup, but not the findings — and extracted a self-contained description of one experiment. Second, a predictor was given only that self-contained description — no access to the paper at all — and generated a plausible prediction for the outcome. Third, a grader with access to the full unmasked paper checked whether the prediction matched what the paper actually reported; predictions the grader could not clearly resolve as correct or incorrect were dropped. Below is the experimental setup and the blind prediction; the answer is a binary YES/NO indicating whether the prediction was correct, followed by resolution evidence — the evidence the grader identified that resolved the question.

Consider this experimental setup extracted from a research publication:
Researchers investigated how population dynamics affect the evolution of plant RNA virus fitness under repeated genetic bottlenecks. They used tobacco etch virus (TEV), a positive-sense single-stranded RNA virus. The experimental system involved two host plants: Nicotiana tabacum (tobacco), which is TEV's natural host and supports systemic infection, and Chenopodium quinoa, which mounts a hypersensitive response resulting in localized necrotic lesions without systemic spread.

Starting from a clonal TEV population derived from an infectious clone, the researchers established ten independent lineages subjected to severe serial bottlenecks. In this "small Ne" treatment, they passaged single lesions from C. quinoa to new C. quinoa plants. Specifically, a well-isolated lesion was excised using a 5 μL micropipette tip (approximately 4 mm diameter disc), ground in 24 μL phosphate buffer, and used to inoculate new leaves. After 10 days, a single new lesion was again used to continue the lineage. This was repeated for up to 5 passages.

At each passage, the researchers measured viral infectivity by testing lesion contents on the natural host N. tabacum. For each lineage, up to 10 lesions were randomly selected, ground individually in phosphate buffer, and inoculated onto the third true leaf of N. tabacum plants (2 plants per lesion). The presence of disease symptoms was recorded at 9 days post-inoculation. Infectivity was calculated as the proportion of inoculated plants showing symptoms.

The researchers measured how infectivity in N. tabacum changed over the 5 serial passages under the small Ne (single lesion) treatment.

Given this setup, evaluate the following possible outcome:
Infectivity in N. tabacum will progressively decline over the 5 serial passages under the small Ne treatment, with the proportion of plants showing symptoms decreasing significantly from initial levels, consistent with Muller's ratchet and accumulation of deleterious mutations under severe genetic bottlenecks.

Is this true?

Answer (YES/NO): YES